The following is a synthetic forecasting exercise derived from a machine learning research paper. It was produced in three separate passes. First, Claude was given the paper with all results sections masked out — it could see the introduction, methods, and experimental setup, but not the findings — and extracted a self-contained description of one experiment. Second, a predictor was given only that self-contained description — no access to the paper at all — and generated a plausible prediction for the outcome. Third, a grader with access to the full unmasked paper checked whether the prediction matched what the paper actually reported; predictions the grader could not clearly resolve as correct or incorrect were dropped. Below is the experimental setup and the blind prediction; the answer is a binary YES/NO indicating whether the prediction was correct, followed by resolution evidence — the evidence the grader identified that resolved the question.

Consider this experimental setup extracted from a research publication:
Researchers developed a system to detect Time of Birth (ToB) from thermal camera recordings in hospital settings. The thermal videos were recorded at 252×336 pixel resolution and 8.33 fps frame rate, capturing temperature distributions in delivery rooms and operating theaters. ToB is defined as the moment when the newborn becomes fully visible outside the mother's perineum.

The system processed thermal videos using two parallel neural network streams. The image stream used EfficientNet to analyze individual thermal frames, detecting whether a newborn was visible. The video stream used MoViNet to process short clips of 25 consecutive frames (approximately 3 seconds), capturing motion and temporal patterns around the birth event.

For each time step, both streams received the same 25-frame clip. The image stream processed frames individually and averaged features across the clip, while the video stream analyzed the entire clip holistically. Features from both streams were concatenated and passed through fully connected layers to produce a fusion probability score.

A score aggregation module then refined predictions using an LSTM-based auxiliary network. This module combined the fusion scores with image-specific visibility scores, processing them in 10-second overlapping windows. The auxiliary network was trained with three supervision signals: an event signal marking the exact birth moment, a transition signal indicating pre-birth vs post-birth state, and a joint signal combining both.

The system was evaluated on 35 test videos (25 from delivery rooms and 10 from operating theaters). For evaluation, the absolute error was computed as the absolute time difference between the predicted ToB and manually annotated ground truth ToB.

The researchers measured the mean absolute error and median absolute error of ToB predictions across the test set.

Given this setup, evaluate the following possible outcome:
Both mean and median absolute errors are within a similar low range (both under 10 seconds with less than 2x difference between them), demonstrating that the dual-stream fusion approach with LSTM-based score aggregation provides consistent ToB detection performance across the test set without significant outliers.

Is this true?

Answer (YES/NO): NO